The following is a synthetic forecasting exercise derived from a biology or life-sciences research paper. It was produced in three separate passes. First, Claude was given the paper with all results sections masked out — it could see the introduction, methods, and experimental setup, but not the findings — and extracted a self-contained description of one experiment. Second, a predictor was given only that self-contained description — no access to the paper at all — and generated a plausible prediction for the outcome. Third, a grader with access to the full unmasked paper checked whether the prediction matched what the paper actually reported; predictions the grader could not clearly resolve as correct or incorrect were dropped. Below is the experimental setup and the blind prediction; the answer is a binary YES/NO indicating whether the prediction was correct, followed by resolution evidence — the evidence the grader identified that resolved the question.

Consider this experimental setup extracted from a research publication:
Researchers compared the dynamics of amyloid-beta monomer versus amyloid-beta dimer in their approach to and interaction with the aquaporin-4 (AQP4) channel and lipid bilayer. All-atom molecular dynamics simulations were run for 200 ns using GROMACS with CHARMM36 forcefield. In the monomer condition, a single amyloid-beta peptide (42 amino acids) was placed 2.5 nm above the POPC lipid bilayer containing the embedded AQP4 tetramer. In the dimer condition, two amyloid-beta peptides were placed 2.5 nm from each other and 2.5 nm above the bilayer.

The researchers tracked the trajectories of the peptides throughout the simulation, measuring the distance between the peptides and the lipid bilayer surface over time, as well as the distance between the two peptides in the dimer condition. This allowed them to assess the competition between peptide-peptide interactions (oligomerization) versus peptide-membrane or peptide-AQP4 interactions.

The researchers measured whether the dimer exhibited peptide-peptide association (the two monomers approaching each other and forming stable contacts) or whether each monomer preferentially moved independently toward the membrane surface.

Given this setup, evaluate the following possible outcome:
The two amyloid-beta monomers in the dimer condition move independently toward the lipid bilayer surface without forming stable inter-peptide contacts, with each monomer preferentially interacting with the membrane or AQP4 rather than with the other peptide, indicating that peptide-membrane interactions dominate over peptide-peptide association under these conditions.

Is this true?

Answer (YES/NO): NO